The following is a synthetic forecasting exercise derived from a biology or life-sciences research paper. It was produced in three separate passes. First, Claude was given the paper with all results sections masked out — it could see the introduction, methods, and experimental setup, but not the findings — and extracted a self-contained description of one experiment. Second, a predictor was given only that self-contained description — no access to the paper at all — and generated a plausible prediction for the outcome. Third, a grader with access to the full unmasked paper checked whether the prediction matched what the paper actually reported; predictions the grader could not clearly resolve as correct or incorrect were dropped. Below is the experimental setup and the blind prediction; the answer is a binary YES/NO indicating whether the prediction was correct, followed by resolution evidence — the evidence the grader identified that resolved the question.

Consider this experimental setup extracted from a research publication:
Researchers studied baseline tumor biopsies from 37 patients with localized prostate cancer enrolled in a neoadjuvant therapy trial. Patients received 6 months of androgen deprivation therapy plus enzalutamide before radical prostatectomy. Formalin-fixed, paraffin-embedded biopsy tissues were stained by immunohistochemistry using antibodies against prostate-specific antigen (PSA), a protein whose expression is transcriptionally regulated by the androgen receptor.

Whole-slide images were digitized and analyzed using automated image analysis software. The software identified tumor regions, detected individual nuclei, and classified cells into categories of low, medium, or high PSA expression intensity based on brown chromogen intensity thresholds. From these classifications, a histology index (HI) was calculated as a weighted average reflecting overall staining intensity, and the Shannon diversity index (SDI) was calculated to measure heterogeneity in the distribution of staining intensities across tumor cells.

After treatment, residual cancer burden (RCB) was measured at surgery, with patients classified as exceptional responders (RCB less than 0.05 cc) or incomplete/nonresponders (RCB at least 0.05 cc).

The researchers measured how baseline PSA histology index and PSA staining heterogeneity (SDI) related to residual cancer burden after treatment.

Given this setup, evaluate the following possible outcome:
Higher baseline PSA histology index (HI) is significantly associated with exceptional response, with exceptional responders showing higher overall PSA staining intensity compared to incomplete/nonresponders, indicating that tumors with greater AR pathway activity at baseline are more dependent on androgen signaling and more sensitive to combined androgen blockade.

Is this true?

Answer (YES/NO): YES